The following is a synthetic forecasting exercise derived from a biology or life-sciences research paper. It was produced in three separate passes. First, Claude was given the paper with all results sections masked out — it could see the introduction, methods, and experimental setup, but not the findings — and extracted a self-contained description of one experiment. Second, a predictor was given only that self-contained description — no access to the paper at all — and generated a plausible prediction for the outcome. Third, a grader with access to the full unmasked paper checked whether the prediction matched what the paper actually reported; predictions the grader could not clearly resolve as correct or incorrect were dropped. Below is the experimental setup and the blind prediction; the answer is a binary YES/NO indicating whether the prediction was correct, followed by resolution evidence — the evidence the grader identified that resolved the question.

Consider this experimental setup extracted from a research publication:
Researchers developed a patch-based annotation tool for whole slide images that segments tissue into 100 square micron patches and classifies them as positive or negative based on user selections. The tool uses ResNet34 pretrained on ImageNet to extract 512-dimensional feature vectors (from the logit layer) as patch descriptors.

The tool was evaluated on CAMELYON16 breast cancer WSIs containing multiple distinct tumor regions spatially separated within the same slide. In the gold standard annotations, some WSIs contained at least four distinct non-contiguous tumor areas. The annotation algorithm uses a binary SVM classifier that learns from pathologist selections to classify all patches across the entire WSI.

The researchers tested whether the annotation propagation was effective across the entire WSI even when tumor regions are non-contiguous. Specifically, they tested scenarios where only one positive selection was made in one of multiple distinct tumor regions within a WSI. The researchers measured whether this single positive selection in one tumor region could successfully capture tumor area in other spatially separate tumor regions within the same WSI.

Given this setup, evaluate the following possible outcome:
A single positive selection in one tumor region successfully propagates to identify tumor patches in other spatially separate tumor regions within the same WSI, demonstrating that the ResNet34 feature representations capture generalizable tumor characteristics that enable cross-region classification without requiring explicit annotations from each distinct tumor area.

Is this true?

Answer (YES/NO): YES